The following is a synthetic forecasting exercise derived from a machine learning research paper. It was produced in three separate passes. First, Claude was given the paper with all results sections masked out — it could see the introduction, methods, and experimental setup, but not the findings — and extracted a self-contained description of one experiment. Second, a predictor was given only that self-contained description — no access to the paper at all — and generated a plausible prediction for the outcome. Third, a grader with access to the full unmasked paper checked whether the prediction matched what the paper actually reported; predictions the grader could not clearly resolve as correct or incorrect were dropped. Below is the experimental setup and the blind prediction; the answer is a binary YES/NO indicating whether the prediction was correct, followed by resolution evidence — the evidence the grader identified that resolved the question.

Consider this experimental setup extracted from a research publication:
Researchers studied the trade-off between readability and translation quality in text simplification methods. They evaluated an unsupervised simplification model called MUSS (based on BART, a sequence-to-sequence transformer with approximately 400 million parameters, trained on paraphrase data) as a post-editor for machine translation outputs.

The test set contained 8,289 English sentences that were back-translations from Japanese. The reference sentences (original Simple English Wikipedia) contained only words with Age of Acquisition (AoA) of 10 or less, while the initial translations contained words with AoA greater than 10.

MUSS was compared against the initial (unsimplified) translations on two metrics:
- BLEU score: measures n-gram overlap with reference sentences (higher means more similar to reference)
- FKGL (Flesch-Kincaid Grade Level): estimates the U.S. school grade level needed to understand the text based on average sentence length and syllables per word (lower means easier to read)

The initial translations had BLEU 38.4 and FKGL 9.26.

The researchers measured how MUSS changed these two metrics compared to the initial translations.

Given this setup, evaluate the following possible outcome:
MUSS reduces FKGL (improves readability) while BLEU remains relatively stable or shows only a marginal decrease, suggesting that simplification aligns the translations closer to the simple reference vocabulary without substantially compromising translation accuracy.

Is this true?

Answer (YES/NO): NO